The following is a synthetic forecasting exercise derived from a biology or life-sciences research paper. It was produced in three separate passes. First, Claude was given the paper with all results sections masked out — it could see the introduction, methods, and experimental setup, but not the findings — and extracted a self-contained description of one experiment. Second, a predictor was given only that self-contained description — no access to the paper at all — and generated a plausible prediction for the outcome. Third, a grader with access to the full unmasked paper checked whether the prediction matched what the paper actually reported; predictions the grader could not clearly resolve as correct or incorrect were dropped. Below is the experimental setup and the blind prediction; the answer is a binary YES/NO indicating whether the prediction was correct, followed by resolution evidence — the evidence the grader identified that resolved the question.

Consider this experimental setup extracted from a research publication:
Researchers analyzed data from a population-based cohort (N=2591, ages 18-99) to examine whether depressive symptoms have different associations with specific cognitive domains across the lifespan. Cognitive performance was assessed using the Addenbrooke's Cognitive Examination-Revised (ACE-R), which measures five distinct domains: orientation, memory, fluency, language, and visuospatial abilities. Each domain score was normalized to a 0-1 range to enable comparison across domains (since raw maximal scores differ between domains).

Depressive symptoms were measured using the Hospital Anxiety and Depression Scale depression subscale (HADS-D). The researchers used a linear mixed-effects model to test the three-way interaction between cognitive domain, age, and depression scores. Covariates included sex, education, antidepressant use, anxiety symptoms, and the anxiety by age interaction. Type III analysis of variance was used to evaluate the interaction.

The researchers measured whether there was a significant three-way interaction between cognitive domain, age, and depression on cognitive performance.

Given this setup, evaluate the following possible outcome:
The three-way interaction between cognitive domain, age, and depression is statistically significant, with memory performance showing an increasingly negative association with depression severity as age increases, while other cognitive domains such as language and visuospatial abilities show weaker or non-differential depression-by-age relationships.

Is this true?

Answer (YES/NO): NO